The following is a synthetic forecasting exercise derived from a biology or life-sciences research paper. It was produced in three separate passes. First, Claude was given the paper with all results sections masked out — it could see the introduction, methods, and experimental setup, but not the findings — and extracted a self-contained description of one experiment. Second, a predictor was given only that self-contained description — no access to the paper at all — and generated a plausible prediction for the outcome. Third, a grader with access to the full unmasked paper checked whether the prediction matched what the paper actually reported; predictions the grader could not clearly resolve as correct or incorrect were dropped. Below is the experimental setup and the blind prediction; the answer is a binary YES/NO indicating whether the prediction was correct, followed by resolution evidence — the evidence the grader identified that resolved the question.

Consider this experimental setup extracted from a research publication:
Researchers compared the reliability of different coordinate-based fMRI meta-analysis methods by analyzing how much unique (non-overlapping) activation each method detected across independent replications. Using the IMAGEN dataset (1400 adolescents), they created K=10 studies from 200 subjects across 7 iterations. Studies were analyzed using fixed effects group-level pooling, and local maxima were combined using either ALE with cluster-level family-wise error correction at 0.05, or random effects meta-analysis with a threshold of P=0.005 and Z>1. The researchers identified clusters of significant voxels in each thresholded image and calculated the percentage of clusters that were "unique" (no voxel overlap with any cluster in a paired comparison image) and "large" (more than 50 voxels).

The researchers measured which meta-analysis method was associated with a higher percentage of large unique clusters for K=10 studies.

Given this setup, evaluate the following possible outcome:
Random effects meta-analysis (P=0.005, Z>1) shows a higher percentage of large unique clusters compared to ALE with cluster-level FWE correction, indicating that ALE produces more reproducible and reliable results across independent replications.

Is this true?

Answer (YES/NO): NO